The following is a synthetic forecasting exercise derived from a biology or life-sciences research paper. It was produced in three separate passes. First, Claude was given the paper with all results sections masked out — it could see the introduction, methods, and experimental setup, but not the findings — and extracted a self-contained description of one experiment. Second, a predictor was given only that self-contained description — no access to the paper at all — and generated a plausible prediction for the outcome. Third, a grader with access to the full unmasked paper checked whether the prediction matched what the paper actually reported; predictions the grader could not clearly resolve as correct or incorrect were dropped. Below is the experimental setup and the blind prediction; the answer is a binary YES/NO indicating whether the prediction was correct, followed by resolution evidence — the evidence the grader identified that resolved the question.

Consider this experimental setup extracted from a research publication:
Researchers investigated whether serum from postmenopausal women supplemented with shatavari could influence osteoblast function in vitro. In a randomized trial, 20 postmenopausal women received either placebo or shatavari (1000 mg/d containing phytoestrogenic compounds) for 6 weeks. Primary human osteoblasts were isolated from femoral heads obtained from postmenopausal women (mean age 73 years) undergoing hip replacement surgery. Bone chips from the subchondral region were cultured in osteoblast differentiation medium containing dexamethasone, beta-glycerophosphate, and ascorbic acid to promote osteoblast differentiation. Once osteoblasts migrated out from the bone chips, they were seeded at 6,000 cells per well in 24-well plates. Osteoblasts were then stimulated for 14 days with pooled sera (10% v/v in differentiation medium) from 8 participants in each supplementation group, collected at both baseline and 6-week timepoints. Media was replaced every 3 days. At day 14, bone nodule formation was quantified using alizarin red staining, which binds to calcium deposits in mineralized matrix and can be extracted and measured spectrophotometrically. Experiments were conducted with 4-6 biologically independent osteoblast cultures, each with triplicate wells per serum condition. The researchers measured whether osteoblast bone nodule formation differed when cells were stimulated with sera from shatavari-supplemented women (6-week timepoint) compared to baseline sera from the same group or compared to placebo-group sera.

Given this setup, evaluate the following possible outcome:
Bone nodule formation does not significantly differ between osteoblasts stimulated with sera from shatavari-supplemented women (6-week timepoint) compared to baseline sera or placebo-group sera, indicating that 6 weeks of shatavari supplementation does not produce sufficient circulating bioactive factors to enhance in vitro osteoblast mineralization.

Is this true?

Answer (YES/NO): YES